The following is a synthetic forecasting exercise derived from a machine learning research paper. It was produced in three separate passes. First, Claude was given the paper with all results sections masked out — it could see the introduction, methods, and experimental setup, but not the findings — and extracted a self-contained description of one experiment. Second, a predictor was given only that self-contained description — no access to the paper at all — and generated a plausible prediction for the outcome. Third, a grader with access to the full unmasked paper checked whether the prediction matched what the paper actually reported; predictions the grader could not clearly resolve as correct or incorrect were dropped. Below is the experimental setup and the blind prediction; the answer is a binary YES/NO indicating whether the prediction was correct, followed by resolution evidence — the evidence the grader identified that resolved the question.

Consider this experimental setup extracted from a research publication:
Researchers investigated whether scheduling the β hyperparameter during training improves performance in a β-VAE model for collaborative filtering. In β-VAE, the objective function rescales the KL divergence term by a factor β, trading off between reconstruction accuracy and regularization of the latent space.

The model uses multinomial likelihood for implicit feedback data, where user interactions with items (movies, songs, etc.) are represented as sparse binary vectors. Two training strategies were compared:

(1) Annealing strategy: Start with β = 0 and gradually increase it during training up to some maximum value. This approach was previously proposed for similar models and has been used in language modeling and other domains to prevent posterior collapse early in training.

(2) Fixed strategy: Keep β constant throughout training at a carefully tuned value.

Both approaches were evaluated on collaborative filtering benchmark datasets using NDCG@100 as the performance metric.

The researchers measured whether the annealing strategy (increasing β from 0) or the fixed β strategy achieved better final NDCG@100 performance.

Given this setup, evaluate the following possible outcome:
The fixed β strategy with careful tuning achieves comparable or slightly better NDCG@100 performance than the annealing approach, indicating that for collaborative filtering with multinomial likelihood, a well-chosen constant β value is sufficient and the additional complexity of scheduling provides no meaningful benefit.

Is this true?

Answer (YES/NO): YES